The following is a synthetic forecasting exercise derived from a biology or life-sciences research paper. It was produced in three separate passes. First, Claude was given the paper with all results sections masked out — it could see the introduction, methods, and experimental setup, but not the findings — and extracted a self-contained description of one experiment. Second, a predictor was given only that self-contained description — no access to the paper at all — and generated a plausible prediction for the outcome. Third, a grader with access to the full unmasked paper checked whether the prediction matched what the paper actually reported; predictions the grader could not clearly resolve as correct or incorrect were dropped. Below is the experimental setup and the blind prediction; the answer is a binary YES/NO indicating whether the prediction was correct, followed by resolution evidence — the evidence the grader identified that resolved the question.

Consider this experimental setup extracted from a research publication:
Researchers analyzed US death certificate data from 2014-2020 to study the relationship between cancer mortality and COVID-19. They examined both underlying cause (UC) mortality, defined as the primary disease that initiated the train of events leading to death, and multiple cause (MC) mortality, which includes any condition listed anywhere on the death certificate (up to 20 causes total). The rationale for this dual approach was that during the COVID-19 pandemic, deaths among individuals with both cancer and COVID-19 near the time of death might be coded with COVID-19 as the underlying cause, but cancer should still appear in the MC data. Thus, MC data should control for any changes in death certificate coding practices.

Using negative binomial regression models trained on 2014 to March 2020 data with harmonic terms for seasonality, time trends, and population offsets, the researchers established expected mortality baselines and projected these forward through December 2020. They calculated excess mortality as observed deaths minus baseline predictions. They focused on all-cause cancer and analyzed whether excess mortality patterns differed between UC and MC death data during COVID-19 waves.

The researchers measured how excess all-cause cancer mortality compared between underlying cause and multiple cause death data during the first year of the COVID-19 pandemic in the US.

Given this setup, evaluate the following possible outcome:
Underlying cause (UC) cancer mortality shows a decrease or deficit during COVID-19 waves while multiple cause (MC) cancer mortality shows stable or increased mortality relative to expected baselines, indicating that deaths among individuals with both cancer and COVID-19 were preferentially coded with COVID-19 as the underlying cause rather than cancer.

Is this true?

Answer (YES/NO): YES